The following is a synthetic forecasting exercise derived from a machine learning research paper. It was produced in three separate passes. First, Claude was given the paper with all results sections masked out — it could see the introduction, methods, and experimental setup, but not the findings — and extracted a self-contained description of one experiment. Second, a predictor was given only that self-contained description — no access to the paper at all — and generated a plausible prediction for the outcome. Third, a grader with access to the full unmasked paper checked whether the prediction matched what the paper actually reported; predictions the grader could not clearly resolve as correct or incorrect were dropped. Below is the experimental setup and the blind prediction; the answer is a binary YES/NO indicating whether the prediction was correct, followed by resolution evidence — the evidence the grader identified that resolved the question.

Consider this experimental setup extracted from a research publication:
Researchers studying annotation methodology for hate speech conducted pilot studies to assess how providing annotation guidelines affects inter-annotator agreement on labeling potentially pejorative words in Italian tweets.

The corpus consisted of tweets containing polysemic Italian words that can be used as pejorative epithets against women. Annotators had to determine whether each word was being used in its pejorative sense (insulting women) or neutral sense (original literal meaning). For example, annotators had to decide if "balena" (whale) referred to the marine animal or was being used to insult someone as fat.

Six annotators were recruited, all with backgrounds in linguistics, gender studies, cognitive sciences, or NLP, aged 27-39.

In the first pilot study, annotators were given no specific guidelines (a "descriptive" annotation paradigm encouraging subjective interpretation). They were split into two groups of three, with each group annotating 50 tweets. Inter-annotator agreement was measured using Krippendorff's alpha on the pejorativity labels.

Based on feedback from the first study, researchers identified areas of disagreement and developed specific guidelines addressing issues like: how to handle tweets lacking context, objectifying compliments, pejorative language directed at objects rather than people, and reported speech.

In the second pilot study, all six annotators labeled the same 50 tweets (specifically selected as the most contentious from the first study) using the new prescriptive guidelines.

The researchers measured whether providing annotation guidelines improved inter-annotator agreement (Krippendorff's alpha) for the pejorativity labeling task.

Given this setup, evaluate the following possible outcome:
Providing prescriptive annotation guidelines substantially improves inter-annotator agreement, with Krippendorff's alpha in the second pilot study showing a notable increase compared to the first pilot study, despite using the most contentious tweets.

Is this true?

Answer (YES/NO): NO